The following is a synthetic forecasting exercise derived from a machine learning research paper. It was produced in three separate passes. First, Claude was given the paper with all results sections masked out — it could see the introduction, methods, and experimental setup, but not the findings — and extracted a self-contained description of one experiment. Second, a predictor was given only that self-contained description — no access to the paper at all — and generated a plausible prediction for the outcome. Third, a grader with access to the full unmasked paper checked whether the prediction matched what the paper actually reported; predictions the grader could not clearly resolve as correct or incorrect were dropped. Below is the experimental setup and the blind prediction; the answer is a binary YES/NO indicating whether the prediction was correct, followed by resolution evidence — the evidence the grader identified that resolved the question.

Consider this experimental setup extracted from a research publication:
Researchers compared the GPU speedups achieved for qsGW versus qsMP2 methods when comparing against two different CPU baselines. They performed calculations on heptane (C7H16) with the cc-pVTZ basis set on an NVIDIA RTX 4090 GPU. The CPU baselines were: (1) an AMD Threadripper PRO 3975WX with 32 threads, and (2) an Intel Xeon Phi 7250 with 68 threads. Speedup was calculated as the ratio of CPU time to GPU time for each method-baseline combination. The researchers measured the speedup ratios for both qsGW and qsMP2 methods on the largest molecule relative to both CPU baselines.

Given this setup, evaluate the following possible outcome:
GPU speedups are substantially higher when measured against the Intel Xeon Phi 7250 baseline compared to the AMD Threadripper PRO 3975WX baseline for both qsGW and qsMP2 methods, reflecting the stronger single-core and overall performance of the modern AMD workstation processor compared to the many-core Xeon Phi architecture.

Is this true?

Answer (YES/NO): YES